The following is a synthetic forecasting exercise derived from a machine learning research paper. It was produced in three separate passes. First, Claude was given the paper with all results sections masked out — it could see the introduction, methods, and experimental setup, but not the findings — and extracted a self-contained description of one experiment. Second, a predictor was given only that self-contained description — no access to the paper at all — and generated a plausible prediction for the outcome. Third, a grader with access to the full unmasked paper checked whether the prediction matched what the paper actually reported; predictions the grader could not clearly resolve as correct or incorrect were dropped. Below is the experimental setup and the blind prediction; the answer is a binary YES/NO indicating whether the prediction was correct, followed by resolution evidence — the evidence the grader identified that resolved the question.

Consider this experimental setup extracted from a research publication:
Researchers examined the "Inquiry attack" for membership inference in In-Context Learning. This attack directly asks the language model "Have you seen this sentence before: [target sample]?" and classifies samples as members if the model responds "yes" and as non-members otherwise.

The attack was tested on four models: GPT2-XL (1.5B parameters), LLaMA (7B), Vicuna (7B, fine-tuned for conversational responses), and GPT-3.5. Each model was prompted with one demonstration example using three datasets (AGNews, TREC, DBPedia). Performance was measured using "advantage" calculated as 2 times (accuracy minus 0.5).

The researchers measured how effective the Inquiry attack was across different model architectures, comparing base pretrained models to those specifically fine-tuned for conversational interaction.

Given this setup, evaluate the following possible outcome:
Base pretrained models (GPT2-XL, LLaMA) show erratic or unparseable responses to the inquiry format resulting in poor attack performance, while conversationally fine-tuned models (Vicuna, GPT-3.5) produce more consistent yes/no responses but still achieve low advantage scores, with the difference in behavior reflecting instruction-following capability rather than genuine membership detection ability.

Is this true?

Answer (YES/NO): NO